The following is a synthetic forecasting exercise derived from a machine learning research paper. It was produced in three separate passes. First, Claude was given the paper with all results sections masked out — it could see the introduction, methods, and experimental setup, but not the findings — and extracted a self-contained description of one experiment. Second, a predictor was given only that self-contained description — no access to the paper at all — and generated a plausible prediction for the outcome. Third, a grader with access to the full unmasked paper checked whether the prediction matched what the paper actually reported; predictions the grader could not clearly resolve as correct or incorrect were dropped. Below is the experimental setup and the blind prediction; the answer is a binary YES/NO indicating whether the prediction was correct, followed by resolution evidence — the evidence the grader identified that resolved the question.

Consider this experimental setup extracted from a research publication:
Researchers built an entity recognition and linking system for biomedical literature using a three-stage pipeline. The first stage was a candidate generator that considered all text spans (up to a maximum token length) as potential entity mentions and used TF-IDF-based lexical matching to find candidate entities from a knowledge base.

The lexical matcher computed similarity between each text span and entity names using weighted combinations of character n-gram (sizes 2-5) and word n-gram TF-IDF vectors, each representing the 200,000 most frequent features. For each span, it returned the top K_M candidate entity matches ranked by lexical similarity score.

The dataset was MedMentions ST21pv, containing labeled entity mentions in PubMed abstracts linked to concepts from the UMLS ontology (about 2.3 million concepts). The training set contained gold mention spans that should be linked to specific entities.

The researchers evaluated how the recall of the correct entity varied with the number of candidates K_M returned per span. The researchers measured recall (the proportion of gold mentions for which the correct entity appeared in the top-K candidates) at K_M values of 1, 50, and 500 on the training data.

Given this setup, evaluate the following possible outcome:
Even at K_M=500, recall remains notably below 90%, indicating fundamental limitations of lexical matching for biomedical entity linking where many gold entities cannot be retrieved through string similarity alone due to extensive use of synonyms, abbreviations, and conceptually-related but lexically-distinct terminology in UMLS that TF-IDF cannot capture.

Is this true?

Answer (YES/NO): NO